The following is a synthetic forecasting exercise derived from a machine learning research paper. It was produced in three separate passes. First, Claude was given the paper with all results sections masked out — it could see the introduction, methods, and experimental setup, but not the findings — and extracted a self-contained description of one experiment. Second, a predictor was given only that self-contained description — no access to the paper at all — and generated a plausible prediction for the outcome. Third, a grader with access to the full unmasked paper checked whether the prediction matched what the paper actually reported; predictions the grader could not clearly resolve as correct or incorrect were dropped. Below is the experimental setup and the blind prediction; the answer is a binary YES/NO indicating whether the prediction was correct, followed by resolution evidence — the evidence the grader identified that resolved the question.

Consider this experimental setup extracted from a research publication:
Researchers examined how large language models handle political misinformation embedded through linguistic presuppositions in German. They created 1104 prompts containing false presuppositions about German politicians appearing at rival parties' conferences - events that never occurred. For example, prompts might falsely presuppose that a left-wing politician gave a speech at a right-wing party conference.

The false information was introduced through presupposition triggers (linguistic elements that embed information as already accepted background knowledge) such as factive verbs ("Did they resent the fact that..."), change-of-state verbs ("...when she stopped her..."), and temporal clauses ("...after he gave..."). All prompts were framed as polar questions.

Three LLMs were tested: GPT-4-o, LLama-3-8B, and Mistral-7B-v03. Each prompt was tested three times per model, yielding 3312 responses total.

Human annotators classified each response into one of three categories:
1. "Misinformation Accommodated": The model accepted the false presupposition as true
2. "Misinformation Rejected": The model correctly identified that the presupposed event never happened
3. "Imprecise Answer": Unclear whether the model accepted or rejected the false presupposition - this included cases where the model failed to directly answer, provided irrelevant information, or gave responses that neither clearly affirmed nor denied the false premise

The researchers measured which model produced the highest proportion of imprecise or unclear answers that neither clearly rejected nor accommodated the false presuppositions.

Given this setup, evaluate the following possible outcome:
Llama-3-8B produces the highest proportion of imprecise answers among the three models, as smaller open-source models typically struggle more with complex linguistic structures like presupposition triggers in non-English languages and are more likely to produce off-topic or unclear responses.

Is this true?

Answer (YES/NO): YES